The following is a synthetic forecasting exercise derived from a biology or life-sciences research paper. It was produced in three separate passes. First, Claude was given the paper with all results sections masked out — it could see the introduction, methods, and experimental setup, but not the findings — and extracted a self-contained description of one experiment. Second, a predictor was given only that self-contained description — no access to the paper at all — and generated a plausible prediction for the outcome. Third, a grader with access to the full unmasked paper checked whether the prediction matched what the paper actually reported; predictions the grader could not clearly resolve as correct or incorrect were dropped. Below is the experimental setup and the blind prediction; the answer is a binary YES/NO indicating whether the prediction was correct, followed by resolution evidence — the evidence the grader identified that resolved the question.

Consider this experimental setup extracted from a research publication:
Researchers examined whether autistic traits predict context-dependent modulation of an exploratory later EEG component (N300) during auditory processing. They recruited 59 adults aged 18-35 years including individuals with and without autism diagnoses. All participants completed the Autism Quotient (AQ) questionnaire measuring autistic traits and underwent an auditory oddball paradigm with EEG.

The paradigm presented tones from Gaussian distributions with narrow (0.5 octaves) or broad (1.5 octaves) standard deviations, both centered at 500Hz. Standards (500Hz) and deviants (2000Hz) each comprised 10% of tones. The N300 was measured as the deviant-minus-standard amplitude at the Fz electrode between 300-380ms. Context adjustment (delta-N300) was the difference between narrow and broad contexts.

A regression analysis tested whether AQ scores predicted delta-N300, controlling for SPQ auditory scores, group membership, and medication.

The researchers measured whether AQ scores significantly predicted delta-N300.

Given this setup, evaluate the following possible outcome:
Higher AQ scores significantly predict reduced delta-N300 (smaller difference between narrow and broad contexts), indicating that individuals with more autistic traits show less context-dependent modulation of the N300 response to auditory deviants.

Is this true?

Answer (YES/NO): NO